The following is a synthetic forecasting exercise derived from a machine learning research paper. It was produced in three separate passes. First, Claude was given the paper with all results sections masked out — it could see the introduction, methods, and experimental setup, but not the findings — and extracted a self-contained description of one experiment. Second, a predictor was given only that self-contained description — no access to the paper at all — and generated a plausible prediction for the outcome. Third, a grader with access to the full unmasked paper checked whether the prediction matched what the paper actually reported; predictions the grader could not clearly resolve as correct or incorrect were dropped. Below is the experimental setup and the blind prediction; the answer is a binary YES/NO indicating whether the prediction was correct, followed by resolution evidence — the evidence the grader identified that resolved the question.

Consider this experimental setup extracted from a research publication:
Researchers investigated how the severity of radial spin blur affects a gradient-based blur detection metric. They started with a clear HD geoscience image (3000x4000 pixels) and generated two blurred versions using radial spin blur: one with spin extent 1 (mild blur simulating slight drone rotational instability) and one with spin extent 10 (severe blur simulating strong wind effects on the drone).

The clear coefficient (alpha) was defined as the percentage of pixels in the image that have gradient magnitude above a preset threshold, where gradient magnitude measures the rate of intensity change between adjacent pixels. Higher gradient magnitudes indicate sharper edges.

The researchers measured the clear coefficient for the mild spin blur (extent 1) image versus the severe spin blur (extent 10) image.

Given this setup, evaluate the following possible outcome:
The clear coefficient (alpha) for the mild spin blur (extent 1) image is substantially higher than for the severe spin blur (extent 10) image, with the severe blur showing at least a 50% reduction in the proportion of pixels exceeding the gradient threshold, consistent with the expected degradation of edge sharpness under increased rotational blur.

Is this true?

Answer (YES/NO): YES